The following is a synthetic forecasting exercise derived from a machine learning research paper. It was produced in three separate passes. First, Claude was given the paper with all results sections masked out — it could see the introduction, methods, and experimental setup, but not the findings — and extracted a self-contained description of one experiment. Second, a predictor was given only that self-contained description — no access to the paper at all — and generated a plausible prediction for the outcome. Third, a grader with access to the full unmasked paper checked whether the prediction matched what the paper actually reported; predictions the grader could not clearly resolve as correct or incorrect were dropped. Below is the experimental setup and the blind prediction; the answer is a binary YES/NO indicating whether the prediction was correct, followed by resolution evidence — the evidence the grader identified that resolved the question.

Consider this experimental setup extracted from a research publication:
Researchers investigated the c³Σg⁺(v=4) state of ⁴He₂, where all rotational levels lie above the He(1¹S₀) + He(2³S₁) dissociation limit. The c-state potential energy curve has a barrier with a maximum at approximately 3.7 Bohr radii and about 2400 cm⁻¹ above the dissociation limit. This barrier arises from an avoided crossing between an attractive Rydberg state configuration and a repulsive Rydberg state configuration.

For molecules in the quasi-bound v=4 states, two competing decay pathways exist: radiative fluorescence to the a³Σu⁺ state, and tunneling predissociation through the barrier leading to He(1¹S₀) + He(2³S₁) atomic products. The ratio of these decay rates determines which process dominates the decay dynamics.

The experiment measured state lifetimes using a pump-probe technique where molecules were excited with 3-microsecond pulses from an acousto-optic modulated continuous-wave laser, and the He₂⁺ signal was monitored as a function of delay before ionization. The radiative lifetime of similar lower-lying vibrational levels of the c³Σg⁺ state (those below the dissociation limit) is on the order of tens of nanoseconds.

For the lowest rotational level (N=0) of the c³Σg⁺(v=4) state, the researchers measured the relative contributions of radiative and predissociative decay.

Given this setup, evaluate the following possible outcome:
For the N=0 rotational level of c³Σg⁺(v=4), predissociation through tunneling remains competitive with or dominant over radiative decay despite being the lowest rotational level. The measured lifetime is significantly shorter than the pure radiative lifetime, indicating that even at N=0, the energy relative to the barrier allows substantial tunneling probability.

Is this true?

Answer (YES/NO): NO